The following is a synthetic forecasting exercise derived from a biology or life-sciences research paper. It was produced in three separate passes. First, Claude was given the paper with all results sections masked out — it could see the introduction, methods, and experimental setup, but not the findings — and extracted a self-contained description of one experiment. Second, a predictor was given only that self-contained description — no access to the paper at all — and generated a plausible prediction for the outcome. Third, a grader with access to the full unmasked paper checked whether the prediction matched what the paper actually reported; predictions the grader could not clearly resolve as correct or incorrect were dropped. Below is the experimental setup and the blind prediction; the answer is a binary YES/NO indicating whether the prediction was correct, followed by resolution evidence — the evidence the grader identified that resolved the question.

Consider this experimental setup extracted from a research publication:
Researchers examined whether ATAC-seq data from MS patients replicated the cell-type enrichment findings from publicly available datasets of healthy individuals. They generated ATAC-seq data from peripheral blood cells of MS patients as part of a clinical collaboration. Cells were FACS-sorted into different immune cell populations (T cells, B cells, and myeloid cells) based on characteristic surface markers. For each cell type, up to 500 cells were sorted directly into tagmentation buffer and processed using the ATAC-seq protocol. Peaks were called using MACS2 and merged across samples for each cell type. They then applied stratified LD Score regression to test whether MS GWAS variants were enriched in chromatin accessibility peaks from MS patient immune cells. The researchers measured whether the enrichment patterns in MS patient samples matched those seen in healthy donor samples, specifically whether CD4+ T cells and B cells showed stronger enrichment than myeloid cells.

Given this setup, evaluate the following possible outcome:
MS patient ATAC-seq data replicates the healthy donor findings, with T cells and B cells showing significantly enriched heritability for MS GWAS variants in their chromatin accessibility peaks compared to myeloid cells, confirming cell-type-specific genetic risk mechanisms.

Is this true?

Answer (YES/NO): NO